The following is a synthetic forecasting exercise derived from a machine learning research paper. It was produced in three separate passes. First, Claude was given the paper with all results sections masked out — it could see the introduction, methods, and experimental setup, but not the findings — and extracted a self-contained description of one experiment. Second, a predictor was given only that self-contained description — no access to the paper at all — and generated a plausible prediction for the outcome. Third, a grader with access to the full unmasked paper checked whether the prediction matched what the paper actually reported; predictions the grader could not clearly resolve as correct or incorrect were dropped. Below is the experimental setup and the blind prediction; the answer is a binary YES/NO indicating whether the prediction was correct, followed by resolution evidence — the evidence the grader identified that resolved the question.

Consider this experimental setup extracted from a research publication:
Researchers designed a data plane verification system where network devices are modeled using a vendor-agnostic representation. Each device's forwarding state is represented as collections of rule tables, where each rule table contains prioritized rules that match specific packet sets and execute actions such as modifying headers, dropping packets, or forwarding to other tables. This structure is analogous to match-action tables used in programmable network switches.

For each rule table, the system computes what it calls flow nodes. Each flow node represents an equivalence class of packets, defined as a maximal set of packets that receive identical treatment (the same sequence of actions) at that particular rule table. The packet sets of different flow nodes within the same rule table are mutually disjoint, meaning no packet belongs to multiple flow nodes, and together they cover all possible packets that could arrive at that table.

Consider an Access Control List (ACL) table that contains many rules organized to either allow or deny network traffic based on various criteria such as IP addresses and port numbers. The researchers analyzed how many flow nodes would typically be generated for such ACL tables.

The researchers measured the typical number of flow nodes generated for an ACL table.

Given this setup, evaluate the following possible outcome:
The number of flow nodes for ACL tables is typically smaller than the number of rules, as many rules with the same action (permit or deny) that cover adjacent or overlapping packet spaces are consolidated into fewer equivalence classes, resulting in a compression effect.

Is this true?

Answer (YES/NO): YES